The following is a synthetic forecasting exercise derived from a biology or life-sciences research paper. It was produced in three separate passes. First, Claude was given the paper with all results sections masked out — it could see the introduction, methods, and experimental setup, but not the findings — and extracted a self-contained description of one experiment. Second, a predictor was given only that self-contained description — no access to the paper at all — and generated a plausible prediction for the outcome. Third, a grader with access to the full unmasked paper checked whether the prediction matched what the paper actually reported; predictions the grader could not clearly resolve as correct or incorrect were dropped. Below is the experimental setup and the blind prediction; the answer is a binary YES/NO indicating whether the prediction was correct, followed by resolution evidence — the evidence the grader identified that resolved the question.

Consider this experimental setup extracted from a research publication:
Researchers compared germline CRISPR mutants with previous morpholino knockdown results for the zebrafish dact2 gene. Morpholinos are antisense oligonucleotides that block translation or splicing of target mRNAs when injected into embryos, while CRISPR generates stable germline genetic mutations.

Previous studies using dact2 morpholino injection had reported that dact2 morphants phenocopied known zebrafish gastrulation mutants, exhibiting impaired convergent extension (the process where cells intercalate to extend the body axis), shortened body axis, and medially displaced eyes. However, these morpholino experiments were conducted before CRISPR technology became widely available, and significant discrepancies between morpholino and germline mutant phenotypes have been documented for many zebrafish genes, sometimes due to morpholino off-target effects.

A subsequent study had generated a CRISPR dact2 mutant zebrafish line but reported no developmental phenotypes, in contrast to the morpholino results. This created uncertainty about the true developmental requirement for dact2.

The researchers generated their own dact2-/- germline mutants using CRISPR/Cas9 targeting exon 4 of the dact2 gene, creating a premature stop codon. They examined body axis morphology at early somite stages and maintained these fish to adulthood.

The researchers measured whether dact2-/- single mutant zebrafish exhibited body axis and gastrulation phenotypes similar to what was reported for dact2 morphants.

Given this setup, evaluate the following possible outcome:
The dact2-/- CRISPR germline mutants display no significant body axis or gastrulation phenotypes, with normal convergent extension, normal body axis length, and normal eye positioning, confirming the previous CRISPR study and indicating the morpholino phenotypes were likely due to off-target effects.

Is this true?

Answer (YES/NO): NO